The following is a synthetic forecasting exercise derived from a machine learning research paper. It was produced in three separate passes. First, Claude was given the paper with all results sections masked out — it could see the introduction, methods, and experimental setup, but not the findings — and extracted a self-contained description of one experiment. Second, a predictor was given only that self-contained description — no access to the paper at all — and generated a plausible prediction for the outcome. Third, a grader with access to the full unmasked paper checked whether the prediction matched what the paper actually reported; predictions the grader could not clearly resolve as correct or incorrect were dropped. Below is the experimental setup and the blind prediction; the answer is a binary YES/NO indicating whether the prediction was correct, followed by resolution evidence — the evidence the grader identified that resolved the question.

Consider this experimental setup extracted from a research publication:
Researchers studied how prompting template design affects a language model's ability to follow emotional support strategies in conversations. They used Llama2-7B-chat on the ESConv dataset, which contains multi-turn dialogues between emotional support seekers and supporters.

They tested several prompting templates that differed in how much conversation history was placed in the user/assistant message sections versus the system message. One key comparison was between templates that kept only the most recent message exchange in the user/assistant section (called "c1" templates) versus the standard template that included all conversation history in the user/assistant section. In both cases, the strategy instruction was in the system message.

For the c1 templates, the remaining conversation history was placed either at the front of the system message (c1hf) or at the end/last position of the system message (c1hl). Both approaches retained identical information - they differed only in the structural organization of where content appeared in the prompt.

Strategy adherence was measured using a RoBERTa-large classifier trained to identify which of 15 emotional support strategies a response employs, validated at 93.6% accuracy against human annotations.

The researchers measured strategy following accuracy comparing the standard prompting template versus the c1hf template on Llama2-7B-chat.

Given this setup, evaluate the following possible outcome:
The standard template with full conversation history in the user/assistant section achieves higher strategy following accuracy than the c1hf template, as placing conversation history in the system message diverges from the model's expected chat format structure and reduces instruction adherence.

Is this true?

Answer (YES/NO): NO